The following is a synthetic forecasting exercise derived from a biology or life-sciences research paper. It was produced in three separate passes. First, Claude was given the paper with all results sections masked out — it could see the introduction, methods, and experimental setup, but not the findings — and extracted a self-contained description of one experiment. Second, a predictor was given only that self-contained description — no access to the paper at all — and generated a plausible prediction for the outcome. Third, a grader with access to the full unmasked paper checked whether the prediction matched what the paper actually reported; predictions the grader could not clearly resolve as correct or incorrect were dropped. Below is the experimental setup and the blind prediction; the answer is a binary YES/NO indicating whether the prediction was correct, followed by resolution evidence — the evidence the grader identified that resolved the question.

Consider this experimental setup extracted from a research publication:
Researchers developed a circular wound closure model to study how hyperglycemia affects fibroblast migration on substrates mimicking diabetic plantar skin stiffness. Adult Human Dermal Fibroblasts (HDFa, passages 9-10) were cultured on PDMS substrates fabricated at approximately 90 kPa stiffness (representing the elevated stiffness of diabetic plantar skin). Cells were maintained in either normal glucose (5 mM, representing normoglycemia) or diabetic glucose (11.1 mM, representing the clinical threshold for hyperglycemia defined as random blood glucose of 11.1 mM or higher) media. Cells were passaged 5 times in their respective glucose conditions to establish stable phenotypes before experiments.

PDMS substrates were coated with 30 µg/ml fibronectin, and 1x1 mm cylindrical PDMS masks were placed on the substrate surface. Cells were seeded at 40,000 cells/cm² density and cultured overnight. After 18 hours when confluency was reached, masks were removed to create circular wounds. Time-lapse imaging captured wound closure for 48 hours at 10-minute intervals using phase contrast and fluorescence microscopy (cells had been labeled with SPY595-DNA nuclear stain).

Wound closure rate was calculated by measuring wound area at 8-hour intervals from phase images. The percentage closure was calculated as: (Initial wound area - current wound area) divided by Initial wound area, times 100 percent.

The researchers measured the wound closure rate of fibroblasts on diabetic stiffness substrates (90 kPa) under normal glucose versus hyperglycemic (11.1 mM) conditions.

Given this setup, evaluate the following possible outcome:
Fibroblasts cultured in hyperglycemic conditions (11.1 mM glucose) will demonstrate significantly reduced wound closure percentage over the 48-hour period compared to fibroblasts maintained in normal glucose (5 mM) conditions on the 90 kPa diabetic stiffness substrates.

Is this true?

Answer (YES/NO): NO